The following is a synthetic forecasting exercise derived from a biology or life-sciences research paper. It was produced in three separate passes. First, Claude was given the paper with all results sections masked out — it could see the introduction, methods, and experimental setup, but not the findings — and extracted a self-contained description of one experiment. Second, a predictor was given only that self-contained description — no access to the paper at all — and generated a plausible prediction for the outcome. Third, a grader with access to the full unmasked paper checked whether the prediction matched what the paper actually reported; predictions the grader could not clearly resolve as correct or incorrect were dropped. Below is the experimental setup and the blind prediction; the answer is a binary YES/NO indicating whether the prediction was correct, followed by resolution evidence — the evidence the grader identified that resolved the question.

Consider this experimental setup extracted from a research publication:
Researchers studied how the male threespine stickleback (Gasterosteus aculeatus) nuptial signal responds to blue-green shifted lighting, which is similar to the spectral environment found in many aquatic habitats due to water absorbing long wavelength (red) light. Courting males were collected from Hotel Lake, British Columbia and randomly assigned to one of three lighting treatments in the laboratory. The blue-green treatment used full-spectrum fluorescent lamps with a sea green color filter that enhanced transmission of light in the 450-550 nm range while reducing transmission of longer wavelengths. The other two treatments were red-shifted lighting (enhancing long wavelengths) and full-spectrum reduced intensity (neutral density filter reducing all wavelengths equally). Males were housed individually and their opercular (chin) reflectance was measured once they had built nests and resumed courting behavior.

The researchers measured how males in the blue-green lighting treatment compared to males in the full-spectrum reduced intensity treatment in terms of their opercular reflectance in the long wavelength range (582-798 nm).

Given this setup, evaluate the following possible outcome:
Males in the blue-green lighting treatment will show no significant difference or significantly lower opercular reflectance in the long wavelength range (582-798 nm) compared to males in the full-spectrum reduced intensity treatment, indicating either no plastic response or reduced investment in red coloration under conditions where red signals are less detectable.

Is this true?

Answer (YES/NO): YES